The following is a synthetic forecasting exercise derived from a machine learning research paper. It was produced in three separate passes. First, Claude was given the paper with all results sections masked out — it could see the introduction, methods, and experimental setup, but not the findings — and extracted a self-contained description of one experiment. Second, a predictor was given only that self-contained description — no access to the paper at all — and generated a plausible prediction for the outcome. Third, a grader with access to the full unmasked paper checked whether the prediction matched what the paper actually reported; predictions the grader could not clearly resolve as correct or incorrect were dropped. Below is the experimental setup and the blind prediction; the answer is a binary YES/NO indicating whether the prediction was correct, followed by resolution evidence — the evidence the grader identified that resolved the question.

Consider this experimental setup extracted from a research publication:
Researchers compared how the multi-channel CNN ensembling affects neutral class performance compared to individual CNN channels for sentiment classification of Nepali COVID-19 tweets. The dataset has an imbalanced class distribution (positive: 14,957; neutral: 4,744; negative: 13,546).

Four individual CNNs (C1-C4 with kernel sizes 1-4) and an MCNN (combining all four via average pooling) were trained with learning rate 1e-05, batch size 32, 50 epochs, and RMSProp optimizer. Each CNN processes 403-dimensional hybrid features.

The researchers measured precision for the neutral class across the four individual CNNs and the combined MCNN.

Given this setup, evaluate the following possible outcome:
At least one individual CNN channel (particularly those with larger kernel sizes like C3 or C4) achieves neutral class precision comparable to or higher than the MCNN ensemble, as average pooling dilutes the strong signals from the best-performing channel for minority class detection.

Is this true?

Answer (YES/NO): YES